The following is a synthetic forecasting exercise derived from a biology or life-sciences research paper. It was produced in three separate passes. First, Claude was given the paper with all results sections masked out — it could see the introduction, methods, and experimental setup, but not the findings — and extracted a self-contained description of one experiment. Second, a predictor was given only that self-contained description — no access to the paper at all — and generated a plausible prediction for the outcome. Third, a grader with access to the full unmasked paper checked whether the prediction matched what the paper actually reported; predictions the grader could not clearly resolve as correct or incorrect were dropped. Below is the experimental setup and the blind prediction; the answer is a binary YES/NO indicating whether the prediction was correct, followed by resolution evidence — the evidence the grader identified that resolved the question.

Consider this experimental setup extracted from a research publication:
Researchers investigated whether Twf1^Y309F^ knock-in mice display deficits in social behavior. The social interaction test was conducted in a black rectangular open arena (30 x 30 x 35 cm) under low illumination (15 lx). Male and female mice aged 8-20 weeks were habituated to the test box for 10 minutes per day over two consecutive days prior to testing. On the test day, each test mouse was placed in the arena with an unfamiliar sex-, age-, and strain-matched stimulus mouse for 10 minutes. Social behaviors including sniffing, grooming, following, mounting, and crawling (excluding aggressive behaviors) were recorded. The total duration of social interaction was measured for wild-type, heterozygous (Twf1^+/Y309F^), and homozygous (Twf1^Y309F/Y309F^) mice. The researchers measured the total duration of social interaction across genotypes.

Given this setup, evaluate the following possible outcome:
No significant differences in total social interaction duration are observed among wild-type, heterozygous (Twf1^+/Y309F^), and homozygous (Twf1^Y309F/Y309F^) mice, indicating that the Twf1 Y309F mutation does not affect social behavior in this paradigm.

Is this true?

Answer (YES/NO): YES